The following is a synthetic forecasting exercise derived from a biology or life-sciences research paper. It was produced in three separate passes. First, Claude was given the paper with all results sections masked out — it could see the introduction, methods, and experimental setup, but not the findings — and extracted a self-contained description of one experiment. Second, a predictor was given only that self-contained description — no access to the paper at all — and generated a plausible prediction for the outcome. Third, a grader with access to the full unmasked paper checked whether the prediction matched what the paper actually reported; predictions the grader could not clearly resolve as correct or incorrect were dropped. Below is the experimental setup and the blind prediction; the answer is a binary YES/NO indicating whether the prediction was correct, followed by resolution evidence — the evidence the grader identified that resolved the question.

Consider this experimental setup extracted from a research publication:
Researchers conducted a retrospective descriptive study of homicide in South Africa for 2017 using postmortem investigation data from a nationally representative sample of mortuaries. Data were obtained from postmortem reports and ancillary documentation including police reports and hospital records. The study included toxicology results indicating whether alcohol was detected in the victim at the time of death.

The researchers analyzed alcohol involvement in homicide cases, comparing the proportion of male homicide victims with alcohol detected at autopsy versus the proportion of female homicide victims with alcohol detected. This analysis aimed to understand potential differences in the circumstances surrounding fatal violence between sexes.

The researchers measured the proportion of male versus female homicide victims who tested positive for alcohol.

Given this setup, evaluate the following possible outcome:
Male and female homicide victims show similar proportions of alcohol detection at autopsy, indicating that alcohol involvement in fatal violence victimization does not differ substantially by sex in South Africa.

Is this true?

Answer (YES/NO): NO